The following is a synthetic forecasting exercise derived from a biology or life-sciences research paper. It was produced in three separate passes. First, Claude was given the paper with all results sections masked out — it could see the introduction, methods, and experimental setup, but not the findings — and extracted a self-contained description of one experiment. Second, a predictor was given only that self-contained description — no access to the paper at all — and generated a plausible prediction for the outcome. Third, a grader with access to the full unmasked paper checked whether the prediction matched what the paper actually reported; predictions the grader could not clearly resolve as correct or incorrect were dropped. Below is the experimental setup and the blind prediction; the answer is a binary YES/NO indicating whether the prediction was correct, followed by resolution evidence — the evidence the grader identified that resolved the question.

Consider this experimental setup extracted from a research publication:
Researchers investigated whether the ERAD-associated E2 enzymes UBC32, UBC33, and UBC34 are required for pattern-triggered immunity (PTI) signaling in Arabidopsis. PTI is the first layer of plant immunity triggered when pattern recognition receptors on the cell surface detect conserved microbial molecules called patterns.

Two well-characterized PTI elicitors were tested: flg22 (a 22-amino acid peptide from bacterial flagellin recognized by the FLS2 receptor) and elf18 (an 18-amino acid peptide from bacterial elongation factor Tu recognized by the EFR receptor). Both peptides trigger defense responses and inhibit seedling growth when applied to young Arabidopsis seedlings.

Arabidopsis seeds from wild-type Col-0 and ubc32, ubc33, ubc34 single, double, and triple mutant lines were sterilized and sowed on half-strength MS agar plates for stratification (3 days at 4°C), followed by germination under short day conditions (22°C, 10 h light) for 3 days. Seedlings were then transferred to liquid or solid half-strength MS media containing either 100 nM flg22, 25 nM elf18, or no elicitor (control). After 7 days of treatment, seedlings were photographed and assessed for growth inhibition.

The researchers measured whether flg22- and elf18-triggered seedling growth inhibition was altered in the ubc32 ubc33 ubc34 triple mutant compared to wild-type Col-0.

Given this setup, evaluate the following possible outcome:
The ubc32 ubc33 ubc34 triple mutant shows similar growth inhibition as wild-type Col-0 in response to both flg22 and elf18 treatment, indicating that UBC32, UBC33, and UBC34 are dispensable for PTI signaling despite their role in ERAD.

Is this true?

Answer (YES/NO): YES